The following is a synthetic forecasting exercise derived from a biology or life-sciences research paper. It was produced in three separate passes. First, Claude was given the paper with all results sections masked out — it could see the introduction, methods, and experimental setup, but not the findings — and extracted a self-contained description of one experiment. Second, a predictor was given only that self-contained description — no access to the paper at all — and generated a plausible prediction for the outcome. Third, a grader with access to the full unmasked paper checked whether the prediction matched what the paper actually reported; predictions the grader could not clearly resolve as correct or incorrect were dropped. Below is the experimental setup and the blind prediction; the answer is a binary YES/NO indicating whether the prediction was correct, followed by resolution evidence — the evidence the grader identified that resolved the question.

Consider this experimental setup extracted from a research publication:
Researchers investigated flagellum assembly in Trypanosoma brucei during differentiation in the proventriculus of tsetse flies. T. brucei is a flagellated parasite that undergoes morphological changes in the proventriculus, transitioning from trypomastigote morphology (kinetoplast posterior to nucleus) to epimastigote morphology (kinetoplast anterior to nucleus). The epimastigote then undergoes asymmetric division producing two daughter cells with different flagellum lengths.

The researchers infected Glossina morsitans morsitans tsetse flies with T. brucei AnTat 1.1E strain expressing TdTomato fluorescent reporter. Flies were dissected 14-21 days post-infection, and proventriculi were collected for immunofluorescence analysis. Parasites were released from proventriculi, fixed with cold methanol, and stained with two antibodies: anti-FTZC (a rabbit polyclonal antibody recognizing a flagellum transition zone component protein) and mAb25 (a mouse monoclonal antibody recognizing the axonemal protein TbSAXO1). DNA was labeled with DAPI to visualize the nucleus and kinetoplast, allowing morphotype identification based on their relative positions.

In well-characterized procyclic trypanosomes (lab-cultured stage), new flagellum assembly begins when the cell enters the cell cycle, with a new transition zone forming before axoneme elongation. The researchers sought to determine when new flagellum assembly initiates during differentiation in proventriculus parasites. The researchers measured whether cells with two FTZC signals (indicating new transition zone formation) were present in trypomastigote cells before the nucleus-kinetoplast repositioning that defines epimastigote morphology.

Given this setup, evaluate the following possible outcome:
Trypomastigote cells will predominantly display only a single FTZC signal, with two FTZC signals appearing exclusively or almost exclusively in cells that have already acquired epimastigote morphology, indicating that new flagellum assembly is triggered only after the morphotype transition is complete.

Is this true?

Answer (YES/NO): NO